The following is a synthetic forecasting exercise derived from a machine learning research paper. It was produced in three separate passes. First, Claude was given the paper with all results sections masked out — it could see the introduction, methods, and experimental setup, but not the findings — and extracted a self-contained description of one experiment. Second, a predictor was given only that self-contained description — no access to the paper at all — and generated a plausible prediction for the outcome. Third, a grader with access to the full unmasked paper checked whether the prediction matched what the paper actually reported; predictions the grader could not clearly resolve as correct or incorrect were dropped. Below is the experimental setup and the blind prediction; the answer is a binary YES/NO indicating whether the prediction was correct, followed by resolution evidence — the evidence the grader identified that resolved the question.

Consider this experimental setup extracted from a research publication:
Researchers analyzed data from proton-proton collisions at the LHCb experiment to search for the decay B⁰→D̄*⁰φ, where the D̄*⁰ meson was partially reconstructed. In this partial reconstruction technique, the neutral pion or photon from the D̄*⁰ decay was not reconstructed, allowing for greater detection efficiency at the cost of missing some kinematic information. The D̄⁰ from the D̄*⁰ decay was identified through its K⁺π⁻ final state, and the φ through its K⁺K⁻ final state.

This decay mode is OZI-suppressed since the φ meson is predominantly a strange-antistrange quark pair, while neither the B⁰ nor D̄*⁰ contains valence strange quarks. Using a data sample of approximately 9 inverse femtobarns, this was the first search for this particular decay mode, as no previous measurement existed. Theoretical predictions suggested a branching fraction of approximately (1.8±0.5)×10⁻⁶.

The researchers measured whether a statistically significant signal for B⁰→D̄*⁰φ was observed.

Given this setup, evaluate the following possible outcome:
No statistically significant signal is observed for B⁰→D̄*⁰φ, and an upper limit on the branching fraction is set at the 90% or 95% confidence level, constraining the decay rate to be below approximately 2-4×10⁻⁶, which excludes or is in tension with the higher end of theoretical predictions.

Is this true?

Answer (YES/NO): NO